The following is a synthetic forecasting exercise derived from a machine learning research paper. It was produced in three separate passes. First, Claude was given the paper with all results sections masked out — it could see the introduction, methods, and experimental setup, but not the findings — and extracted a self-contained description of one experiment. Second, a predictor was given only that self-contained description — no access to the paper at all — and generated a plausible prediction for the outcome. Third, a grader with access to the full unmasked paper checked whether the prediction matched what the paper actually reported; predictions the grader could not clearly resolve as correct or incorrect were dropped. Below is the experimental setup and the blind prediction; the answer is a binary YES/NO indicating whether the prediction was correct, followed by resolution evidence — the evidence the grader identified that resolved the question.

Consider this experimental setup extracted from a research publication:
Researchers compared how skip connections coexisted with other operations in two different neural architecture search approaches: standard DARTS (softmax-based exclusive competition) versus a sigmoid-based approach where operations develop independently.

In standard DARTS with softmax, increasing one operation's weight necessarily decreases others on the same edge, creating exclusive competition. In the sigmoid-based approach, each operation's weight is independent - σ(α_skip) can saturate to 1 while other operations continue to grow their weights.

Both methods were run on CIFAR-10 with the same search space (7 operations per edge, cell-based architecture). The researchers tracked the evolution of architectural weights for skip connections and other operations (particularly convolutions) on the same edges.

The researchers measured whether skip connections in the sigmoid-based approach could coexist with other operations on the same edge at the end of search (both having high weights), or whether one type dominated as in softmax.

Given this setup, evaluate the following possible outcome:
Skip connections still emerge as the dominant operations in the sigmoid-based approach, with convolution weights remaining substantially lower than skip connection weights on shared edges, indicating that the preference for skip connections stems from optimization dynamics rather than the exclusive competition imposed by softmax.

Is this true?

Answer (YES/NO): NO